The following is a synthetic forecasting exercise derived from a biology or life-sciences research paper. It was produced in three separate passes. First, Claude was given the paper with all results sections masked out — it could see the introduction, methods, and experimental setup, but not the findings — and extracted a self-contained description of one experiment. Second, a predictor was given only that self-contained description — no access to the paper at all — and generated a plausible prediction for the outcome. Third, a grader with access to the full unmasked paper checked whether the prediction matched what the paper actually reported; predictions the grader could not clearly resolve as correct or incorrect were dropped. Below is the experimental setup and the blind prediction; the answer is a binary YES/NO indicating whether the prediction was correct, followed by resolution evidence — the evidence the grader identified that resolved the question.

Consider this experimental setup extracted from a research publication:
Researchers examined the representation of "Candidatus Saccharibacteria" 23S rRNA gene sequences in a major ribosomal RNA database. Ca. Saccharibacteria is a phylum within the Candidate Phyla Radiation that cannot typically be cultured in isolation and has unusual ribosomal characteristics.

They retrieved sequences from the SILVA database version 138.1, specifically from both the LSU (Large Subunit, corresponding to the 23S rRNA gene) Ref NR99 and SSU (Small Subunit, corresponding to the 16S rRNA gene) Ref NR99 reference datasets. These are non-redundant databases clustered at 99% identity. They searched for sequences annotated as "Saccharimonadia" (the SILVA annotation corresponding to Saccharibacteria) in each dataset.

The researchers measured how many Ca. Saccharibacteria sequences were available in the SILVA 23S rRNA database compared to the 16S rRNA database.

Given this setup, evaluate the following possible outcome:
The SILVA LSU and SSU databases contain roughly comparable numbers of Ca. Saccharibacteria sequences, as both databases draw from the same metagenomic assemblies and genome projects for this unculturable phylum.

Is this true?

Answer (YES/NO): NO